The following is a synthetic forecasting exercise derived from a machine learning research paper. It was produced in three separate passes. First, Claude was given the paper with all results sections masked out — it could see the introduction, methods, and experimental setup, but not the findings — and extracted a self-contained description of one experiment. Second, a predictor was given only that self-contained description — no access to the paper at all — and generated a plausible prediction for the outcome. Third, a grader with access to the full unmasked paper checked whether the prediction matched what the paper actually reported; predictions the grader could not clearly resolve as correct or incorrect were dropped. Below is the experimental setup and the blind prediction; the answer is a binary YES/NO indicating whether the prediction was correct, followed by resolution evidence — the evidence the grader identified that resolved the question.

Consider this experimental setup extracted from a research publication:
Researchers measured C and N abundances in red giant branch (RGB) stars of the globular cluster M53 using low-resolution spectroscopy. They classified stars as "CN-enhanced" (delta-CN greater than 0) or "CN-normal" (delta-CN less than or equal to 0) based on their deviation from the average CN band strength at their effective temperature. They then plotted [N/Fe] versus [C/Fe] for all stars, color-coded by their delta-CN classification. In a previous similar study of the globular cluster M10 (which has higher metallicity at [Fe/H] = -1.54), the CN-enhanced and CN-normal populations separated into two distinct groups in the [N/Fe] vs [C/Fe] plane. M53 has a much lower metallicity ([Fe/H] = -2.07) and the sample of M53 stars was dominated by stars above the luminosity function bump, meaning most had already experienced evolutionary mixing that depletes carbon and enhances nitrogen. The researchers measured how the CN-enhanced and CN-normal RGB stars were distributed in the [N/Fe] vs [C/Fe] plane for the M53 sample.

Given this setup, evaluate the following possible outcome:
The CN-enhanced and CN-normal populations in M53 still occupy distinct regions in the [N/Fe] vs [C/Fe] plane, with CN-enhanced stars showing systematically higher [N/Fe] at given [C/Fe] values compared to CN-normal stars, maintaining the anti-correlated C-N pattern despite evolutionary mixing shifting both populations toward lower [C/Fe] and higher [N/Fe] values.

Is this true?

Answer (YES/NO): NO